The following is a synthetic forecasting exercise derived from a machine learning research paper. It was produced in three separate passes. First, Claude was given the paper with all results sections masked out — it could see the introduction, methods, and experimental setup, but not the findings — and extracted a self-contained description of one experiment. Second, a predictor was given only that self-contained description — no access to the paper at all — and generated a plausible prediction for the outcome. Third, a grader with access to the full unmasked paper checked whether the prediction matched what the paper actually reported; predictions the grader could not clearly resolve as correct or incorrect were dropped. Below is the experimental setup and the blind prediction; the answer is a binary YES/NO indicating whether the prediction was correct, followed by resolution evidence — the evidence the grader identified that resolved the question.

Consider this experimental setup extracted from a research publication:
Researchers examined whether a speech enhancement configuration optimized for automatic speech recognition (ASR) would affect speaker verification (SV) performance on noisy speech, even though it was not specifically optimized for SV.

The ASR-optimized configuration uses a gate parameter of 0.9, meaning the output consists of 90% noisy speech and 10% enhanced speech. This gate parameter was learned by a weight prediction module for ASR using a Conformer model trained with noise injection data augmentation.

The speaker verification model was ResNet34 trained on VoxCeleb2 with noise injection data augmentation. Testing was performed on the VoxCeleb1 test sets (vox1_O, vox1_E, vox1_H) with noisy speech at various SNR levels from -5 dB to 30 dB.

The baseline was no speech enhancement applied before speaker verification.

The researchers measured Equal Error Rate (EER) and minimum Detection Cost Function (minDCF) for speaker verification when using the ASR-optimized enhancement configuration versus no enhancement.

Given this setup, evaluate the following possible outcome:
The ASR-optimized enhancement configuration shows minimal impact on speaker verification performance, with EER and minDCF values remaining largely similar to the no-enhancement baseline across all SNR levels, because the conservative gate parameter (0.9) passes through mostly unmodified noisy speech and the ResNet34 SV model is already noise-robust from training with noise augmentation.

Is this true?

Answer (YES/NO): NO